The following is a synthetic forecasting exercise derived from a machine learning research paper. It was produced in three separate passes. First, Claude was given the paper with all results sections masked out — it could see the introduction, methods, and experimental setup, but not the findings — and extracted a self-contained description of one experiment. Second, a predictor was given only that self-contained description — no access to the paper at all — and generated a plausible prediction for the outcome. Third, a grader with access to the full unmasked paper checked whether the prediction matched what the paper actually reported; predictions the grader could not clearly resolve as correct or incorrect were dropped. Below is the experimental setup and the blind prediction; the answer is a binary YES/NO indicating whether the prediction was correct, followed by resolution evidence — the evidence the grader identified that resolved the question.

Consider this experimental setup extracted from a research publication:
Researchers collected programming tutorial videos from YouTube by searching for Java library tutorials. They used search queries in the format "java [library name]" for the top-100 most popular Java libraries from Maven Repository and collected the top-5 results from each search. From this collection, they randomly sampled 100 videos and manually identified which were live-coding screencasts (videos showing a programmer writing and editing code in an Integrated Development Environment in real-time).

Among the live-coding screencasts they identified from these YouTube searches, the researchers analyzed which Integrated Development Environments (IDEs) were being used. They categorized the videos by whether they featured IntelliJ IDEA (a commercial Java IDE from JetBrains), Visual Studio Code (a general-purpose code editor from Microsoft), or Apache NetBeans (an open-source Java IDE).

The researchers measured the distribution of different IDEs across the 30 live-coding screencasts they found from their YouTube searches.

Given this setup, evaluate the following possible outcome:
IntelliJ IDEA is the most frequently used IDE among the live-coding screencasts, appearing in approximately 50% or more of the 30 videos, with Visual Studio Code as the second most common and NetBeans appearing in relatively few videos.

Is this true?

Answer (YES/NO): YES